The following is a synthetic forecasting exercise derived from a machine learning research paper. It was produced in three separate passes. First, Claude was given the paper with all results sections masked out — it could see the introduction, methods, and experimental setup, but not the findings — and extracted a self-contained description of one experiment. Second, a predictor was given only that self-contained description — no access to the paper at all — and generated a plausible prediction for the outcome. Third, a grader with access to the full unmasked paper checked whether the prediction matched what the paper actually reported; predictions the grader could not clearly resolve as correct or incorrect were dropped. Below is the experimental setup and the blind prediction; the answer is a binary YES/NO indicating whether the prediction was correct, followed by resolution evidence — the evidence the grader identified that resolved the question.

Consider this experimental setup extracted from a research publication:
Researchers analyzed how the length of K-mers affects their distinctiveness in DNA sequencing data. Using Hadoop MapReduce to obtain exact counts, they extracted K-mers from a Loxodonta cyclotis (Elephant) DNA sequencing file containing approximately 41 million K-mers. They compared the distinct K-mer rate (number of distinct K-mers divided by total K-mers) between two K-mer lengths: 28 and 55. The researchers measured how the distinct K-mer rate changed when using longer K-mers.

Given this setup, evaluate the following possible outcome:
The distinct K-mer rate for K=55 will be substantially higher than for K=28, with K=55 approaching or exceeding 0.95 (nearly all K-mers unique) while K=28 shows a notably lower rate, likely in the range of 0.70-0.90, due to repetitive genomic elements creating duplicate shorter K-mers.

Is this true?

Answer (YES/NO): YES